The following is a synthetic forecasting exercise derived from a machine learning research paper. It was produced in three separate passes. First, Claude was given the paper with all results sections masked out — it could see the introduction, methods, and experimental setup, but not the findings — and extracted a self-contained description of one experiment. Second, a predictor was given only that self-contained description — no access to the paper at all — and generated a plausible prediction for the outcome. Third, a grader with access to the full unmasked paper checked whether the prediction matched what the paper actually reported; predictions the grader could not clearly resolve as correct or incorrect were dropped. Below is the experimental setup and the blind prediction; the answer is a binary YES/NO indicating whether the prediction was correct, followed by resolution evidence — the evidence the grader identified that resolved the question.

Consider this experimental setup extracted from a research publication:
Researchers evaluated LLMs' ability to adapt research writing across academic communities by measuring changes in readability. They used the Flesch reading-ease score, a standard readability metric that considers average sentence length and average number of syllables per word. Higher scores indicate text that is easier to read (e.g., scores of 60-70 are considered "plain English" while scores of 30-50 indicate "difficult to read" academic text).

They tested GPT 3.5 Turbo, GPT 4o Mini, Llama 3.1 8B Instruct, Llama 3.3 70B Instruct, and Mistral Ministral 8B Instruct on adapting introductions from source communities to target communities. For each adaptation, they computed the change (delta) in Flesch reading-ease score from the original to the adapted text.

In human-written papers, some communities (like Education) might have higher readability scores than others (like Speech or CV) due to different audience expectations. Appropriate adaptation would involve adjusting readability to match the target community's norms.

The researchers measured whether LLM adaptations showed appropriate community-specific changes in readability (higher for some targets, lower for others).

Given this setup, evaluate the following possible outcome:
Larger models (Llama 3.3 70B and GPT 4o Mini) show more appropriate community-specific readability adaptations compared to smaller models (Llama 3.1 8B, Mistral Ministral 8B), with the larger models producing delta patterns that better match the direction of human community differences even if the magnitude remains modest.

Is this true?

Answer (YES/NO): NO